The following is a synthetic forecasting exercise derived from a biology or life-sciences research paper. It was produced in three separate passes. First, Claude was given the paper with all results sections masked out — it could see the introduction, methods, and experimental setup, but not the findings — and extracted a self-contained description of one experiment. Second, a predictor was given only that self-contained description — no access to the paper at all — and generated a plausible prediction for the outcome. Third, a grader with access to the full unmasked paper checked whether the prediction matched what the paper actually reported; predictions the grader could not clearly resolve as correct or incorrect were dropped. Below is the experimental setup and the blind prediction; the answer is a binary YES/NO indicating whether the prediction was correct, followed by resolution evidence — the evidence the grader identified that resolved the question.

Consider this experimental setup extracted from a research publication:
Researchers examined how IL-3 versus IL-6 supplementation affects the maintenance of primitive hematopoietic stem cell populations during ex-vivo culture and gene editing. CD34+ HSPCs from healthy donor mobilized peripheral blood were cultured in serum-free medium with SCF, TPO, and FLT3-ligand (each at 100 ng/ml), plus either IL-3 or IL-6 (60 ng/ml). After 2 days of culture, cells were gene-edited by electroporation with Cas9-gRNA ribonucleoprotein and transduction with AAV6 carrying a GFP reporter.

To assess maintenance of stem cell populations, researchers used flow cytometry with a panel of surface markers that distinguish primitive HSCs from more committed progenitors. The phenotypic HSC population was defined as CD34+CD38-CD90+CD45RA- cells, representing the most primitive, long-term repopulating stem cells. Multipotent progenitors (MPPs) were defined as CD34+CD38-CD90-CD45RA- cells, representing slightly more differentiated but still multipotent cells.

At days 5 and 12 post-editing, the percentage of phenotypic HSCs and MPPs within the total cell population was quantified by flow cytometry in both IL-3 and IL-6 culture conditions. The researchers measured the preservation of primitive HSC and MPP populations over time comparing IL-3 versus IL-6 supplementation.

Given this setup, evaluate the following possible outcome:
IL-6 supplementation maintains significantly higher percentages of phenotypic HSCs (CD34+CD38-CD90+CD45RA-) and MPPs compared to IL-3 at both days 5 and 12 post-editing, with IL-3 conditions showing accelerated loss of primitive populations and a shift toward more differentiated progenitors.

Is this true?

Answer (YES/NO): NO